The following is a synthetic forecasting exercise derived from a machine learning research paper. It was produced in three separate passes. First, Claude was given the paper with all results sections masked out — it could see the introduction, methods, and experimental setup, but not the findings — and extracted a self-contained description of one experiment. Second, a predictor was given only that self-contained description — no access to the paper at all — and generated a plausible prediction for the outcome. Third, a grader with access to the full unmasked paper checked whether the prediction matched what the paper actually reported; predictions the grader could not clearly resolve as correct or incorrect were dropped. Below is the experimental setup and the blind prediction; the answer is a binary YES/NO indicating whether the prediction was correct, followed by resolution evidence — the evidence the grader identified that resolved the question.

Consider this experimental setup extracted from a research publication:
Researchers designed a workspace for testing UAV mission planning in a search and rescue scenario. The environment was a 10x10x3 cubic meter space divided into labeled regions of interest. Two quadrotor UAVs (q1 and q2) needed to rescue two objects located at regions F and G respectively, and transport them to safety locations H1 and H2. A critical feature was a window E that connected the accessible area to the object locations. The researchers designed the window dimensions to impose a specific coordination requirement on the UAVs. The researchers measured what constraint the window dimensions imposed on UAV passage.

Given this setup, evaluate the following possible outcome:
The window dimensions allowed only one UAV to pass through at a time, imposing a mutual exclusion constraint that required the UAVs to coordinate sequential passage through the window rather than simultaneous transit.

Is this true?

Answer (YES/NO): YES